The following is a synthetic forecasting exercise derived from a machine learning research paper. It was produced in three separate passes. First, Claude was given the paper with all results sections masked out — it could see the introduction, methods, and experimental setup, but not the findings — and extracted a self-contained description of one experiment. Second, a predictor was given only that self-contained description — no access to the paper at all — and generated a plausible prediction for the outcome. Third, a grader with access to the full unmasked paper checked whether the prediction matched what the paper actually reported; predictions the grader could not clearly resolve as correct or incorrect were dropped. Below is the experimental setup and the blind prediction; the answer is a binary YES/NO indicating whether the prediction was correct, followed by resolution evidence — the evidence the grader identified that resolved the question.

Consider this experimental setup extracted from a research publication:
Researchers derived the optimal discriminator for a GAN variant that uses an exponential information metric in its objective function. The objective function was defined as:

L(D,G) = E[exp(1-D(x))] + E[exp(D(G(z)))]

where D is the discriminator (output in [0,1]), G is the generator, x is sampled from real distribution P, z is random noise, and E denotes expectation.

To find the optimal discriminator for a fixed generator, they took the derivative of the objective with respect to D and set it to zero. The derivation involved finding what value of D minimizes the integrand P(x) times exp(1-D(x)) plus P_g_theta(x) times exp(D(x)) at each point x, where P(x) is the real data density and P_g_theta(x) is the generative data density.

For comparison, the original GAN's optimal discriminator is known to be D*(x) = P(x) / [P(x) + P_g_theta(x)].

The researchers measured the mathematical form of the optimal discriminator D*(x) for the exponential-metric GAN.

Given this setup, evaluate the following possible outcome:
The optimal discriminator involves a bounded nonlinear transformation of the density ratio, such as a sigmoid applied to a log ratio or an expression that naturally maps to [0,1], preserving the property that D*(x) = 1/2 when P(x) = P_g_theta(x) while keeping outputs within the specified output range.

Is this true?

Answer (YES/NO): NO